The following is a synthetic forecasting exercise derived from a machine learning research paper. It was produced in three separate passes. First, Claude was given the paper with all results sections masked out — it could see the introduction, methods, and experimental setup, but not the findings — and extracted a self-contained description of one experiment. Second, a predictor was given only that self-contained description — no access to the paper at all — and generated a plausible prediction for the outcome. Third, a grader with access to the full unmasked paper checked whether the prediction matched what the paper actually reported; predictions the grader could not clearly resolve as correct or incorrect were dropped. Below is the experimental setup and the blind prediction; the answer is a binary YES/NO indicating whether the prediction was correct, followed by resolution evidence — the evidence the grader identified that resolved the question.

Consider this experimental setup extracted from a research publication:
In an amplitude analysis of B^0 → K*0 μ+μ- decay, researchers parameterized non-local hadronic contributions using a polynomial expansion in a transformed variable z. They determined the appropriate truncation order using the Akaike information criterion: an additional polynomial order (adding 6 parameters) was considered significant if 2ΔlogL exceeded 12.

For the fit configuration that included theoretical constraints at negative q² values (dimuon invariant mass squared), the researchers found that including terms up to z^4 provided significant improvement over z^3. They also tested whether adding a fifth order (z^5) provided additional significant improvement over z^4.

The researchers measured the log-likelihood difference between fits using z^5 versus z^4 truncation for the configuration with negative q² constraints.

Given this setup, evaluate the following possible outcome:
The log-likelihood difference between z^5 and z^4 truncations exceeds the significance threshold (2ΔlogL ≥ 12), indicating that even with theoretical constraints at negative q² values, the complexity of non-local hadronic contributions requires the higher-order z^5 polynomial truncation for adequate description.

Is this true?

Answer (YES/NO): NO